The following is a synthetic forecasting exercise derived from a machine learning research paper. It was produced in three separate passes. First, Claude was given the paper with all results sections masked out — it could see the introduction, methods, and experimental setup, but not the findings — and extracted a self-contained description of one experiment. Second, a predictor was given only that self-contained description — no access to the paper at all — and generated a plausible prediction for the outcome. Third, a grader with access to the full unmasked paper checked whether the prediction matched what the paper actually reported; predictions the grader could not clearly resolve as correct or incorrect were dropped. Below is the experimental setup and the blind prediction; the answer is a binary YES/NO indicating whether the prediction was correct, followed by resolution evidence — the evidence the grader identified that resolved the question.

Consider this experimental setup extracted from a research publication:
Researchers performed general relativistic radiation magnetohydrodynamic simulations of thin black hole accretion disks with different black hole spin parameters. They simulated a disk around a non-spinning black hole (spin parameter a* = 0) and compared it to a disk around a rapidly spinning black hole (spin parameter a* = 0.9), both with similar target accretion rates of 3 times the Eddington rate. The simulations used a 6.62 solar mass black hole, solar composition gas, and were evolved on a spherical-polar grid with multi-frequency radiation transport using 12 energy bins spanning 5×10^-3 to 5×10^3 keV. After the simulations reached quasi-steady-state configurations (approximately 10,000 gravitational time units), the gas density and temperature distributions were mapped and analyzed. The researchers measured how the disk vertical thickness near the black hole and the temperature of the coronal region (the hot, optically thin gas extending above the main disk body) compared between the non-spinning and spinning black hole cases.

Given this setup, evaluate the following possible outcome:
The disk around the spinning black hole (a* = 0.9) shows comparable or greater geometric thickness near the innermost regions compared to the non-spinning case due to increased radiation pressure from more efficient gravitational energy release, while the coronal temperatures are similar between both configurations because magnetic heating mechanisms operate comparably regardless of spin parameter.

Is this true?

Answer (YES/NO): NO